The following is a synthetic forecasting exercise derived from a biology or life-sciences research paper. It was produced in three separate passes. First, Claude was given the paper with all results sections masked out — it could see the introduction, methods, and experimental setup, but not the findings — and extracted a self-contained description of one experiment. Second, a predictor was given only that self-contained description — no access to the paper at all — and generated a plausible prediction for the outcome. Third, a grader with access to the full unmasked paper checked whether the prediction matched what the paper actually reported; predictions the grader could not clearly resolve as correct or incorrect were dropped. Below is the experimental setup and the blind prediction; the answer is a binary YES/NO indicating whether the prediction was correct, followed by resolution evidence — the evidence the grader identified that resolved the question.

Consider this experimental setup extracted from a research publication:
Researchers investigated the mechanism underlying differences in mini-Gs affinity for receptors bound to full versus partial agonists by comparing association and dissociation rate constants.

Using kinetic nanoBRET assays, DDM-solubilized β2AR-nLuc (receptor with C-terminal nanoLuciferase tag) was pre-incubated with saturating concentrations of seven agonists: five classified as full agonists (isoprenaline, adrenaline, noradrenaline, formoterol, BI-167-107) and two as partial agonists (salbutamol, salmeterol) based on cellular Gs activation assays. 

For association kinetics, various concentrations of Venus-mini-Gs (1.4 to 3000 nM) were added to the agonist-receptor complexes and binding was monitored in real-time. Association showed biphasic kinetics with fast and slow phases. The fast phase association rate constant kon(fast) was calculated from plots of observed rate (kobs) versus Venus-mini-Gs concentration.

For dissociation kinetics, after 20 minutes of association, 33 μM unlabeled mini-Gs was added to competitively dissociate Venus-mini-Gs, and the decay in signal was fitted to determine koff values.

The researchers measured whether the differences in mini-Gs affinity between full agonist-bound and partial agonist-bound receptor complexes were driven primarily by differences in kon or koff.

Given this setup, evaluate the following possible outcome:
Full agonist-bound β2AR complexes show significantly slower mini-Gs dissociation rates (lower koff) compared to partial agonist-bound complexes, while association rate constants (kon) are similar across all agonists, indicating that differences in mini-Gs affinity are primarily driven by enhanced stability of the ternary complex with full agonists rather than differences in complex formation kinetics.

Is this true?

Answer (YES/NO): NO